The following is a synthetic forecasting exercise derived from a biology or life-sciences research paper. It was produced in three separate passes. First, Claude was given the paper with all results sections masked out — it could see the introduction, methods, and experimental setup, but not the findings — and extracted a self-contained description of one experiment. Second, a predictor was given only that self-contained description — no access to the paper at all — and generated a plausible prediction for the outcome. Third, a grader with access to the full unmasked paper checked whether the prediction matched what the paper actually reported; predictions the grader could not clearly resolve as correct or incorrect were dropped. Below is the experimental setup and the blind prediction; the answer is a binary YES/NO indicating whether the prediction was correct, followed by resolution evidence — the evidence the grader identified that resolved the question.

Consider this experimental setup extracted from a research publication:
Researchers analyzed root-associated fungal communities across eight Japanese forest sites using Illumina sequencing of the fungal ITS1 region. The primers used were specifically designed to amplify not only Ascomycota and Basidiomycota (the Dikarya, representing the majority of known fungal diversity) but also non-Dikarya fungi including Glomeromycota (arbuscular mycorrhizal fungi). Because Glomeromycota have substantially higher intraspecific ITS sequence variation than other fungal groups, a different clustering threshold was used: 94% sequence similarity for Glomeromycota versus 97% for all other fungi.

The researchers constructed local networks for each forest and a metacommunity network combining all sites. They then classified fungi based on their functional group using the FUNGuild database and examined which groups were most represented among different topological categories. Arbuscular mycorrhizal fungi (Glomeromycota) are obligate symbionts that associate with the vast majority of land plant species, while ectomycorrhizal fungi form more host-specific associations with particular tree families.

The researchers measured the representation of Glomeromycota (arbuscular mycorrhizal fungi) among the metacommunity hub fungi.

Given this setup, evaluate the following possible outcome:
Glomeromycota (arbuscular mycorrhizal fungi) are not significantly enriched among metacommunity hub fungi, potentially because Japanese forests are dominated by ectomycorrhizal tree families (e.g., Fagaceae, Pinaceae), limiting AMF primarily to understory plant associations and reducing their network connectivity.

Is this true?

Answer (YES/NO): NO